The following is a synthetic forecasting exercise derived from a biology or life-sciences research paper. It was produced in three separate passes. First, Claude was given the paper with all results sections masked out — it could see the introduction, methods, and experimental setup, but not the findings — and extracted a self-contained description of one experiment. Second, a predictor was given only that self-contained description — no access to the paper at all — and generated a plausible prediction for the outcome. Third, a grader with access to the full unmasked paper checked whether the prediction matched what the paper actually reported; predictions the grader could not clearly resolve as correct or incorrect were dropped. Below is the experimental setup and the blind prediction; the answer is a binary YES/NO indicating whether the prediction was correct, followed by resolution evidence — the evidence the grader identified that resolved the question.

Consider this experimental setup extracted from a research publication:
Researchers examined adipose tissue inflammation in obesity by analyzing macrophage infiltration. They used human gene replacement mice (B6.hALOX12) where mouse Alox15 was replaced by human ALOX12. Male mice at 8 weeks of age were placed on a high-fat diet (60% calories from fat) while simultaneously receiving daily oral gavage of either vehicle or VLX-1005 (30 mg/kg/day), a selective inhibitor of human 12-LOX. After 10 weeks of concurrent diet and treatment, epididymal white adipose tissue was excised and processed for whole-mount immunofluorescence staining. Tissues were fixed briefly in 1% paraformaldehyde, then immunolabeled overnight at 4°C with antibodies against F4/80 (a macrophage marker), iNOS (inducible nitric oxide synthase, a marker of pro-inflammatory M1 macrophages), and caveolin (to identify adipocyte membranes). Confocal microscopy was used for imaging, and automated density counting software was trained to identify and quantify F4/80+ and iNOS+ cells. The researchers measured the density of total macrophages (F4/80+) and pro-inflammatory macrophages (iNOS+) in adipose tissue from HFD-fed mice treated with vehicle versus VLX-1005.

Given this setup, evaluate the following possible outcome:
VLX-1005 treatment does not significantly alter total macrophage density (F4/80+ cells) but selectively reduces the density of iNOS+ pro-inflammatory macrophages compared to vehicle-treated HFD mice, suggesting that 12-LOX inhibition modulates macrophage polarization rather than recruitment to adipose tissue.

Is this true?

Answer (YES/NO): NO